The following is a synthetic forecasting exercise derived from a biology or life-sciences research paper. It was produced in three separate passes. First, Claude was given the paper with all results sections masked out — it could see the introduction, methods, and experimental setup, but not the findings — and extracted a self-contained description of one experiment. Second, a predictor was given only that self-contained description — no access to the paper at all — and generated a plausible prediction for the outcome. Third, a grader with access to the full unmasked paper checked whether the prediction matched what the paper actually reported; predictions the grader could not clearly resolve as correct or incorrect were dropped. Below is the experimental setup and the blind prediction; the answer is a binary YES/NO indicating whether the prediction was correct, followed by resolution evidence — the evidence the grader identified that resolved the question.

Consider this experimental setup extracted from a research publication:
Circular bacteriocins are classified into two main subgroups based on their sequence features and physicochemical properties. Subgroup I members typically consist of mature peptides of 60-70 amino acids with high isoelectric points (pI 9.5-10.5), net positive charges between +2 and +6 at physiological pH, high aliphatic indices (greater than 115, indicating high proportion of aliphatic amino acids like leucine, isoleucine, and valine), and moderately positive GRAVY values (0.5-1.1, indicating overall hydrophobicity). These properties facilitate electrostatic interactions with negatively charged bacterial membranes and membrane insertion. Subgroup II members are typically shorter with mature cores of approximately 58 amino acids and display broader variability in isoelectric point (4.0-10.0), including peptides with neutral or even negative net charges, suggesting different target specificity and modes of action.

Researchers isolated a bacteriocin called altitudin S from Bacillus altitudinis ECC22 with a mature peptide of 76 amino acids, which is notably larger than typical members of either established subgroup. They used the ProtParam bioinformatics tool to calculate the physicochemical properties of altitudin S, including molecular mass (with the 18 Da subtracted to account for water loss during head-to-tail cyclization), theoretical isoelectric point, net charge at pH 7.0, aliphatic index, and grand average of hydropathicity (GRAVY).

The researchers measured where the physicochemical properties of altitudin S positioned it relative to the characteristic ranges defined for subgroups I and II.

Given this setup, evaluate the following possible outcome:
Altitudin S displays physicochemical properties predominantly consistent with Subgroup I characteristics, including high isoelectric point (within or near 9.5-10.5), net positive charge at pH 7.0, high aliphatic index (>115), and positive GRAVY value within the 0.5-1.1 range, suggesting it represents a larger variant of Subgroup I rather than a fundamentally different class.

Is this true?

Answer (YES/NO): NO